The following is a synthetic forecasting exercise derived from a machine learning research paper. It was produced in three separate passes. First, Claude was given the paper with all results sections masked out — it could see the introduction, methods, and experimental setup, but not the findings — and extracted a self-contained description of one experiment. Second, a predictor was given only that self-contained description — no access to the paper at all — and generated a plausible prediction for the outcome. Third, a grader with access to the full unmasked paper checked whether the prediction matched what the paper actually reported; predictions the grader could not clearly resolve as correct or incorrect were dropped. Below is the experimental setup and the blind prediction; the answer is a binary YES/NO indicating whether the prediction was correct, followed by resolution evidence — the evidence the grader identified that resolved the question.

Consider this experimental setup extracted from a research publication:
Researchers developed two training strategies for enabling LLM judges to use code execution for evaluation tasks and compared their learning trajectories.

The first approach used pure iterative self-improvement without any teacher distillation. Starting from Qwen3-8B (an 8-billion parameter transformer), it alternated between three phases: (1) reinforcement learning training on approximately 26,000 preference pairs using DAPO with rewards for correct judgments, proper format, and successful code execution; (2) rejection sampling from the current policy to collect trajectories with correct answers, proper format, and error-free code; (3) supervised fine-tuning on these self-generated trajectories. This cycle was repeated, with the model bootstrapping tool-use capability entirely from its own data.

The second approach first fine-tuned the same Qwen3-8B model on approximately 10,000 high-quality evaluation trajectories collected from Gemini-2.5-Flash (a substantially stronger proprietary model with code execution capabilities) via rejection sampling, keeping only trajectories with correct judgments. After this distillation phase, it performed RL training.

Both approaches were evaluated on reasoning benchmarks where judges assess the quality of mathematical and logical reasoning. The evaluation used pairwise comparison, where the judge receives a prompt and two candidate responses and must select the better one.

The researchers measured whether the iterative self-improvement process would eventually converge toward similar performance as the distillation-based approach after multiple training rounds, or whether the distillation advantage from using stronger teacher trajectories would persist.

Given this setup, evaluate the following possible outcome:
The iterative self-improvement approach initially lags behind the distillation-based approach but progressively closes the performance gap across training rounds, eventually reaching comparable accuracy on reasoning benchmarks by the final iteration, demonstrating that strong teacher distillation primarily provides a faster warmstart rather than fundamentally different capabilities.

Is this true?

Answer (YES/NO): YES